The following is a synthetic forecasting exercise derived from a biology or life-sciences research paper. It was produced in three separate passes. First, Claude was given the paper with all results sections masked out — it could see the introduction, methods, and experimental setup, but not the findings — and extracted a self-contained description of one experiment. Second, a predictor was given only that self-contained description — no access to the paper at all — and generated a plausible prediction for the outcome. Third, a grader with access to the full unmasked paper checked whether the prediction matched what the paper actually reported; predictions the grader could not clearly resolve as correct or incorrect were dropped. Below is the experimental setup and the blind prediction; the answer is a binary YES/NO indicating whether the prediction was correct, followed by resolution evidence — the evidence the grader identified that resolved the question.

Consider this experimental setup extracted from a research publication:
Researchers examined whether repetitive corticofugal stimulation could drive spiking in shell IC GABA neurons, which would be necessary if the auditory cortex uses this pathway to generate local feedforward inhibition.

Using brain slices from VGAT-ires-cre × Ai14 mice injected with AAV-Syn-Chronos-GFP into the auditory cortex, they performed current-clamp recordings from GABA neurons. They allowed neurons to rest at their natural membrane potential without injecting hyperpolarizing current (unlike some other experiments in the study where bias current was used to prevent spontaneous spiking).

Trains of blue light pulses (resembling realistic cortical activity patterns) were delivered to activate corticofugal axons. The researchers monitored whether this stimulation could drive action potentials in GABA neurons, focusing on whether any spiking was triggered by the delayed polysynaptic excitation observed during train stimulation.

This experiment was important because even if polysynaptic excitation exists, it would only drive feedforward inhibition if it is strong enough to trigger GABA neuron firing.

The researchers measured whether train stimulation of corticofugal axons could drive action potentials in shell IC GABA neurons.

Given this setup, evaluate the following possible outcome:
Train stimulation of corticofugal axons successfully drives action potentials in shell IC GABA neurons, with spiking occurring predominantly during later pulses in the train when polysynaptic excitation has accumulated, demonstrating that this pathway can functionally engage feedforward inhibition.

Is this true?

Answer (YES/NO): YES